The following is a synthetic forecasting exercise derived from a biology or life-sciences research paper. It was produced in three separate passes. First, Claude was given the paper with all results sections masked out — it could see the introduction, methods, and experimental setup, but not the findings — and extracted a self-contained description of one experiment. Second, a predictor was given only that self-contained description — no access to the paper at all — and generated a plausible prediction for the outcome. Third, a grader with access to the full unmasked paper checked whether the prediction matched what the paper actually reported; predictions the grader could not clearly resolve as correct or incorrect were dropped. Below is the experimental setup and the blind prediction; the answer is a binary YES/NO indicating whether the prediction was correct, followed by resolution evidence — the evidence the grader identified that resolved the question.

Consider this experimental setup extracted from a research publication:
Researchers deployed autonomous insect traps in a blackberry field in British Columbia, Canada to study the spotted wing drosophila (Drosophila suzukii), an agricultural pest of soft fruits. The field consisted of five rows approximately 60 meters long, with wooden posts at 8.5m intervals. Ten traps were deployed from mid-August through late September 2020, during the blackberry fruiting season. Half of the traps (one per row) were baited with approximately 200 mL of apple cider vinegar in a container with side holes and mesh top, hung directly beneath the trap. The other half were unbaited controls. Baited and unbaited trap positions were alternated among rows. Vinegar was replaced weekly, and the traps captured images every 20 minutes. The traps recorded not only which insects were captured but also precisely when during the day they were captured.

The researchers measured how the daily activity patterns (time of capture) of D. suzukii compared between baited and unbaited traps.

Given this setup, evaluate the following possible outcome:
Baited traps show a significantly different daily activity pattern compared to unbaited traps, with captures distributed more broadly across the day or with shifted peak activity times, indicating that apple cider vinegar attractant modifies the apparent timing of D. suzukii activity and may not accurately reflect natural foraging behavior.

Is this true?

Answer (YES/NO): NO